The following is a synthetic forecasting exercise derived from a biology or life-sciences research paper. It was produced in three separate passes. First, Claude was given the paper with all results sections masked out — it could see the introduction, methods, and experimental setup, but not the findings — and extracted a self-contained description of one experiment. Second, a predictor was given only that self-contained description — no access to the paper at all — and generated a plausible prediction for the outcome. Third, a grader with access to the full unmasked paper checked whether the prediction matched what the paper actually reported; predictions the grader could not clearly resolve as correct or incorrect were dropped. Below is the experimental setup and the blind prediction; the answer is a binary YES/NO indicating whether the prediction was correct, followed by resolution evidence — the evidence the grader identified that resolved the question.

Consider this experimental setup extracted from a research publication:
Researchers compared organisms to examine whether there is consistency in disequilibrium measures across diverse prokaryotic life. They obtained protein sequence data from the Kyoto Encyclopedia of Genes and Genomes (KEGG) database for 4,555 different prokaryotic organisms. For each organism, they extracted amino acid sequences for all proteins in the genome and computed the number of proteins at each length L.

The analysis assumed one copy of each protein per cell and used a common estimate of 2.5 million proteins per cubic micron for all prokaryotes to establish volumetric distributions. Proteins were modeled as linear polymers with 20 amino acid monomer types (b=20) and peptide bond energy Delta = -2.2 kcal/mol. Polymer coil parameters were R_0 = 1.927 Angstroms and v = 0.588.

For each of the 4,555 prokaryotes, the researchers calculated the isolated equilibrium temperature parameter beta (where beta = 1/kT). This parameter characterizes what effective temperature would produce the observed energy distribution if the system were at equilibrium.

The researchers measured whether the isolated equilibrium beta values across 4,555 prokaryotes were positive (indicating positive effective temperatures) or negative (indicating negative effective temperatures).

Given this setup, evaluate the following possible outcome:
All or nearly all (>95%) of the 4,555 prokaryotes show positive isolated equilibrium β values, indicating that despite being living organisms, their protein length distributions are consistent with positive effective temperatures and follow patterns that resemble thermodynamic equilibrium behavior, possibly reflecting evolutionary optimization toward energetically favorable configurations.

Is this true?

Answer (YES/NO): YES